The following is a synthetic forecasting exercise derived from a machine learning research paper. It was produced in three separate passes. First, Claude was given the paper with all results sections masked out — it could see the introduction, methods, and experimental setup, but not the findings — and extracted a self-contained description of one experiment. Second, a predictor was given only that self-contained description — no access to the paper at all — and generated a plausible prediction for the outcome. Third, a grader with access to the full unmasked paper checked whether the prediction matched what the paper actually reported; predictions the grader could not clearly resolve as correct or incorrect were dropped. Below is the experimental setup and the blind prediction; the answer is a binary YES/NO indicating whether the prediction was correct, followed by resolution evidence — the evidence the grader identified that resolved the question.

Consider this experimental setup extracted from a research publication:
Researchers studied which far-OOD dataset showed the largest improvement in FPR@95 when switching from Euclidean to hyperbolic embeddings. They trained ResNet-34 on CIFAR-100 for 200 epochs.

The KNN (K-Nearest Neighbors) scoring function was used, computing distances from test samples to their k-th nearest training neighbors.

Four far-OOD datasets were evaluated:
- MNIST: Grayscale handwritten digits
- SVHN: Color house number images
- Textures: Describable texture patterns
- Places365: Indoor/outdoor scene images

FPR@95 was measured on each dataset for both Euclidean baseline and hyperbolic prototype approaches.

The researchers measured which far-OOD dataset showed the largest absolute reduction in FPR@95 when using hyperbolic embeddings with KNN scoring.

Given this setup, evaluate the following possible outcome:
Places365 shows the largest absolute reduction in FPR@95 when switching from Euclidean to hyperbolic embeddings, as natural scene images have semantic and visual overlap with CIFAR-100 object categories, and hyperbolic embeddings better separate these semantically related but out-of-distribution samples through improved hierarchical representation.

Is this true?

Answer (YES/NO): NO